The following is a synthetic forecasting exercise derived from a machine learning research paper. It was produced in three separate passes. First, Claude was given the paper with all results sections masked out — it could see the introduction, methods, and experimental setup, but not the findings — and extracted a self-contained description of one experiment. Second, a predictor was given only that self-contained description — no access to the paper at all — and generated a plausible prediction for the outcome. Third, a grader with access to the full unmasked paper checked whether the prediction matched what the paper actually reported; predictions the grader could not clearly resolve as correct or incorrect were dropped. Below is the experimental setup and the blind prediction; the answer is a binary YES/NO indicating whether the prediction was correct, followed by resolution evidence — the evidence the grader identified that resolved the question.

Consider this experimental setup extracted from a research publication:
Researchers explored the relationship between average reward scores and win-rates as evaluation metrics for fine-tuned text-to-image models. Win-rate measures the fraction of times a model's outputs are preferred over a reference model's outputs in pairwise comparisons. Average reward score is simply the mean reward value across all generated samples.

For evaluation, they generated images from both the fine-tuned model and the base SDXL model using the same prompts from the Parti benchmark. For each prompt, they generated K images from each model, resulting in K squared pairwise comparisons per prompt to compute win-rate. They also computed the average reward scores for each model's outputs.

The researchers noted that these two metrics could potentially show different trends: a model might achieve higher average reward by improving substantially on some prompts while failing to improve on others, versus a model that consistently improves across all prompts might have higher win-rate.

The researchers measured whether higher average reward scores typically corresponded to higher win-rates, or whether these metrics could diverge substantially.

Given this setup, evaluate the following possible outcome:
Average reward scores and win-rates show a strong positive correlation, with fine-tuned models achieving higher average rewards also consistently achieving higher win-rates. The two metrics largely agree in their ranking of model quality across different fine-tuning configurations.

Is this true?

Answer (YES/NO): NO